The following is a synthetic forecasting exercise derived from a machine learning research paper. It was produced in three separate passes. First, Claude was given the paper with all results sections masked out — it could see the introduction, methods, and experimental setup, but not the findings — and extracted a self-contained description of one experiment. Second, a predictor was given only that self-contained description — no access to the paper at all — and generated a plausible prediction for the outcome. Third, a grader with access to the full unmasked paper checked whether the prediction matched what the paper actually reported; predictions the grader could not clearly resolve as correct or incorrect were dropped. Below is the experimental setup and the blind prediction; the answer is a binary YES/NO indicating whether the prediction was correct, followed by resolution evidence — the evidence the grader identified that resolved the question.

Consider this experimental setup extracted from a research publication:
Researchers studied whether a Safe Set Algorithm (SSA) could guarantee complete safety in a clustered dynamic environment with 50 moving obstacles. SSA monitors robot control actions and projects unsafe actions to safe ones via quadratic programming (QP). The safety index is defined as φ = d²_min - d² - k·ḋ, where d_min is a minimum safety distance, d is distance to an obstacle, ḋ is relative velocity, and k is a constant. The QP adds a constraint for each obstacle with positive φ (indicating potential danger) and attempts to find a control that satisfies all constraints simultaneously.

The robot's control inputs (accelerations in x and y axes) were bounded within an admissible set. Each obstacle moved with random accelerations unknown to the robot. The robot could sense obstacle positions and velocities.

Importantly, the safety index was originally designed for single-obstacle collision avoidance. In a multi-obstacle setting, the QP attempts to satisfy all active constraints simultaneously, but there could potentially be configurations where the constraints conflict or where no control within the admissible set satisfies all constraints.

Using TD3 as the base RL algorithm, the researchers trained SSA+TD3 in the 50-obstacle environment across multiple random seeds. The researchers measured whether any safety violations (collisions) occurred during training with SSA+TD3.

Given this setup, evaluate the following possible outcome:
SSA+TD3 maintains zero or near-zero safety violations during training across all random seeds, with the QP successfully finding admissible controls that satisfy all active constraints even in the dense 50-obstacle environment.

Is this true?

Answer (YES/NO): NO